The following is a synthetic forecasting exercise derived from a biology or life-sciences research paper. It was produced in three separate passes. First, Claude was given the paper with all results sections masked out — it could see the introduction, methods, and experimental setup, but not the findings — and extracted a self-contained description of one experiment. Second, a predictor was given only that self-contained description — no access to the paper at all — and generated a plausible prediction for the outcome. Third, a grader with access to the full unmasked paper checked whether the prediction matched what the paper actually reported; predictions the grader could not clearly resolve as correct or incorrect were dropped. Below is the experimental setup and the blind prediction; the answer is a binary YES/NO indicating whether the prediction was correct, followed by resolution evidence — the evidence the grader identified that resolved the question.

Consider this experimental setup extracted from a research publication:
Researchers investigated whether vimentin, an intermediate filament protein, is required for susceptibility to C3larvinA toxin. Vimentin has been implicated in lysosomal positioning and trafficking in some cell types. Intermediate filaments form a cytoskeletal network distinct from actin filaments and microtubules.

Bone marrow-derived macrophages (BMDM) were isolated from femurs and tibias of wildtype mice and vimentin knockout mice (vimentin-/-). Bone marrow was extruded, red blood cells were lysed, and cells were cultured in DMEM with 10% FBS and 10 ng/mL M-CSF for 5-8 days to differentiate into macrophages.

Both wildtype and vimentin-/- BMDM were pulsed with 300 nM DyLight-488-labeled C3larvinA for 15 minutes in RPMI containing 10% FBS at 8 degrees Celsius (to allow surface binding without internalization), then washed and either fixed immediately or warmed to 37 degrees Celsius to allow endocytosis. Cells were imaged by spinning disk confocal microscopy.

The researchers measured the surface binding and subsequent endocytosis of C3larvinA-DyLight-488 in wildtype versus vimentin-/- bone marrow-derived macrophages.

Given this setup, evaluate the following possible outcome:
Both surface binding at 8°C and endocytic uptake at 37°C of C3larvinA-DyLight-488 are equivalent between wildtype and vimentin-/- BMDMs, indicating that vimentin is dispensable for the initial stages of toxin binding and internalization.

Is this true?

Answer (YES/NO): YES